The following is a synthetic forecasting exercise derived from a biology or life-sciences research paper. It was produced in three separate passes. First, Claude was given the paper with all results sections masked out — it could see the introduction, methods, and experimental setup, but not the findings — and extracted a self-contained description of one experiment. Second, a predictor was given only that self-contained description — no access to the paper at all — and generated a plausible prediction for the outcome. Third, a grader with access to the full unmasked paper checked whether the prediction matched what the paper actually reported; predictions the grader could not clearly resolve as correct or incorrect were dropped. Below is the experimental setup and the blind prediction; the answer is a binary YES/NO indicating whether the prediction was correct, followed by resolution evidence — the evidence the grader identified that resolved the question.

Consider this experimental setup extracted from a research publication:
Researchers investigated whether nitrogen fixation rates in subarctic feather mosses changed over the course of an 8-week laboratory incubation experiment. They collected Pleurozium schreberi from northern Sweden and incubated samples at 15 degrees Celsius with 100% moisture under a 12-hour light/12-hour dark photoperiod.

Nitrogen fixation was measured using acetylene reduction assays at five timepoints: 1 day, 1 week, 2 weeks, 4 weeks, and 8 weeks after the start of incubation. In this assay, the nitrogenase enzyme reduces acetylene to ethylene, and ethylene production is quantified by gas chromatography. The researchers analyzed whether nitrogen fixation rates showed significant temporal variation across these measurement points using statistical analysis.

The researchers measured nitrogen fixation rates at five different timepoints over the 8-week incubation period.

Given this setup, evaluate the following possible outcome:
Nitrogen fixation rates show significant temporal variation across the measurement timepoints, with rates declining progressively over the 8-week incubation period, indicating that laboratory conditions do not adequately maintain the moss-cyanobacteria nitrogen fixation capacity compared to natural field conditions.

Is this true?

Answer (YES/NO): NO